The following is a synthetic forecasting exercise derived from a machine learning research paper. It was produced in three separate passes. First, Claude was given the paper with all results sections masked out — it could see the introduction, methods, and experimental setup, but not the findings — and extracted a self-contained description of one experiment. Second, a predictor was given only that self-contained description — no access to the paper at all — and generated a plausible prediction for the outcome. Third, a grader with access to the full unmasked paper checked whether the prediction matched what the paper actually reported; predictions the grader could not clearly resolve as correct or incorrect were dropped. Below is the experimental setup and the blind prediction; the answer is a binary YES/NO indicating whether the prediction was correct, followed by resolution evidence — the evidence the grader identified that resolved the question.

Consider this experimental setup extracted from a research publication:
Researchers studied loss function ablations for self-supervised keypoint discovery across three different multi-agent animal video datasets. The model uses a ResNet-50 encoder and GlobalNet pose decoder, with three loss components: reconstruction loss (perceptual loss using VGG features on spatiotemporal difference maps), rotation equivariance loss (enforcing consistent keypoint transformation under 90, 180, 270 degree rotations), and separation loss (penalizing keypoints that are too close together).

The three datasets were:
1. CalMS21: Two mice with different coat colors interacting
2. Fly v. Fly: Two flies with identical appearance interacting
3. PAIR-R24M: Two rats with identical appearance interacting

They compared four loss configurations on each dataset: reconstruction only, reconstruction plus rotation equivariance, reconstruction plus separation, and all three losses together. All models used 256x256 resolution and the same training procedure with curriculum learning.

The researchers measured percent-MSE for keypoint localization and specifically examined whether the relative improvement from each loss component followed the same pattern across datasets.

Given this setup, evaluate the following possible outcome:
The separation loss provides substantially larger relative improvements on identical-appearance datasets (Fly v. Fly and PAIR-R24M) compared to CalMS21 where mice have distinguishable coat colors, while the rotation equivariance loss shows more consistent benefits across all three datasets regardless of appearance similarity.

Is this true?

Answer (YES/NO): NO